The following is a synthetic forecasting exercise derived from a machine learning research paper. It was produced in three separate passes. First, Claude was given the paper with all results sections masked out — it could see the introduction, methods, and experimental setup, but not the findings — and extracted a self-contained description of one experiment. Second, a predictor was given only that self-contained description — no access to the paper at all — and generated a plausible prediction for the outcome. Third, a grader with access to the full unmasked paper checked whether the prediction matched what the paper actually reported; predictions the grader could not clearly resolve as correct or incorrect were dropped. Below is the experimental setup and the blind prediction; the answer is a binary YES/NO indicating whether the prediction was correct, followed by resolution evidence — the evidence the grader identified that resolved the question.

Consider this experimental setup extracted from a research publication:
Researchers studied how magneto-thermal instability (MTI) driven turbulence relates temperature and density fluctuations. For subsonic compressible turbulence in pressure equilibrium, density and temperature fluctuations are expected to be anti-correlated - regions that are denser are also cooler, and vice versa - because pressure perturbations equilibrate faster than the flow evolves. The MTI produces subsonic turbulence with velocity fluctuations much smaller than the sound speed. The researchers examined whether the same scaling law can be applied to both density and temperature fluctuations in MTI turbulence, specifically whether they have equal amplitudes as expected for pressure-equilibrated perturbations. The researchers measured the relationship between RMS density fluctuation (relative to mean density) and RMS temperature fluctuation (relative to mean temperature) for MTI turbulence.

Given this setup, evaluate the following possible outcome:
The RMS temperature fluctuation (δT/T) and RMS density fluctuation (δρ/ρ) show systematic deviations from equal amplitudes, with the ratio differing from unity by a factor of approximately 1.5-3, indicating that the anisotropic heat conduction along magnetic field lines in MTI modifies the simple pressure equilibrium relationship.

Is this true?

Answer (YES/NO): NO